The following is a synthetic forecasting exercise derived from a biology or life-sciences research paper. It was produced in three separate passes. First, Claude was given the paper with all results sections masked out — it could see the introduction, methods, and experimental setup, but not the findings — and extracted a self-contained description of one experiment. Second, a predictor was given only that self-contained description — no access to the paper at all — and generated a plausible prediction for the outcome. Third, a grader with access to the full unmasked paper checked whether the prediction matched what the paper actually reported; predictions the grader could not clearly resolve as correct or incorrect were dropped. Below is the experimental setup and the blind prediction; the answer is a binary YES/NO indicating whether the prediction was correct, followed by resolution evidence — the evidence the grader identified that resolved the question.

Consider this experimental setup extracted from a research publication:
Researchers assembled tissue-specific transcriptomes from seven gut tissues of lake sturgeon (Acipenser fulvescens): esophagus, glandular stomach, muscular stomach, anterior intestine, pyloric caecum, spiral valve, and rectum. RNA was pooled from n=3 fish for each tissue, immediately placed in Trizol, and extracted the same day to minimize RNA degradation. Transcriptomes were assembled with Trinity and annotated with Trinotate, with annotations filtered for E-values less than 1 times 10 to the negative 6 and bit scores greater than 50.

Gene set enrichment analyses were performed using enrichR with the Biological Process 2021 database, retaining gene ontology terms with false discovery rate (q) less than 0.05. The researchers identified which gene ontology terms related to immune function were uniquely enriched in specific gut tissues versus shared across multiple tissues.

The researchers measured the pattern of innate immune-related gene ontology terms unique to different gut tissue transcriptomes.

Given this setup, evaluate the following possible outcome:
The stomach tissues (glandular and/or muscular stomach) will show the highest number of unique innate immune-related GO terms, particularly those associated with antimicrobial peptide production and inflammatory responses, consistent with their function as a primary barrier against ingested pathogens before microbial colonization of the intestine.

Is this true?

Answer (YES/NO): NO